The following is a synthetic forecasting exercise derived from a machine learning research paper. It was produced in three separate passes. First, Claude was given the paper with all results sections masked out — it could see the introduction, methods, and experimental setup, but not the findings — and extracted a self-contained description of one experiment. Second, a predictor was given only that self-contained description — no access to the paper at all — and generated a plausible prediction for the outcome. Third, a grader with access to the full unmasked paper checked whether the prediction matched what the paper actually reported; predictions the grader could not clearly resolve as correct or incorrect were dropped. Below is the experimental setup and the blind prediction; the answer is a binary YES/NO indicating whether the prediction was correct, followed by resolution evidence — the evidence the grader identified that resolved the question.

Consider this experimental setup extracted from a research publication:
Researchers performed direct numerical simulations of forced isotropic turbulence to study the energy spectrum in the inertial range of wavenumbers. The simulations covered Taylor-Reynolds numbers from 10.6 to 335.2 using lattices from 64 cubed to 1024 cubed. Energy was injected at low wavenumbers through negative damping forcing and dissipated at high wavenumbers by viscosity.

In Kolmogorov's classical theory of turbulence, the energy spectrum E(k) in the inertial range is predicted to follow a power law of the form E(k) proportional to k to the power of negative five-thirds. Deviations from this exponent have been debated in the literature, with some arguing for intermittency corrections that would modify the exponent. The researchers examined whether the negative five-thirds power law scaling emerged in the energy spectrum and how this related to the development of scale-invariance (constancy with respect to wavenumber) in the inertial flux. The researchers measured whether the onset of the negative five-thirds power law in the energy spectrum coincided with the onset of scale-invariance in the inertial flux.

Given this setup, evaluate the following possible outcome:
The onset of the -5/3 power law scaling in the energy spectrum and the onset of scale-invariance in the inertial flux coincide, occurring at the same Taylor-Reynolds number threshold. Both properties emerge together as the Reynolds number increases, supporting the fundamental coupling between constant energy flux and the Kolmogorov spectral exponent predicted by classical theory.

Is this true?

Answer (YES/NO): YES